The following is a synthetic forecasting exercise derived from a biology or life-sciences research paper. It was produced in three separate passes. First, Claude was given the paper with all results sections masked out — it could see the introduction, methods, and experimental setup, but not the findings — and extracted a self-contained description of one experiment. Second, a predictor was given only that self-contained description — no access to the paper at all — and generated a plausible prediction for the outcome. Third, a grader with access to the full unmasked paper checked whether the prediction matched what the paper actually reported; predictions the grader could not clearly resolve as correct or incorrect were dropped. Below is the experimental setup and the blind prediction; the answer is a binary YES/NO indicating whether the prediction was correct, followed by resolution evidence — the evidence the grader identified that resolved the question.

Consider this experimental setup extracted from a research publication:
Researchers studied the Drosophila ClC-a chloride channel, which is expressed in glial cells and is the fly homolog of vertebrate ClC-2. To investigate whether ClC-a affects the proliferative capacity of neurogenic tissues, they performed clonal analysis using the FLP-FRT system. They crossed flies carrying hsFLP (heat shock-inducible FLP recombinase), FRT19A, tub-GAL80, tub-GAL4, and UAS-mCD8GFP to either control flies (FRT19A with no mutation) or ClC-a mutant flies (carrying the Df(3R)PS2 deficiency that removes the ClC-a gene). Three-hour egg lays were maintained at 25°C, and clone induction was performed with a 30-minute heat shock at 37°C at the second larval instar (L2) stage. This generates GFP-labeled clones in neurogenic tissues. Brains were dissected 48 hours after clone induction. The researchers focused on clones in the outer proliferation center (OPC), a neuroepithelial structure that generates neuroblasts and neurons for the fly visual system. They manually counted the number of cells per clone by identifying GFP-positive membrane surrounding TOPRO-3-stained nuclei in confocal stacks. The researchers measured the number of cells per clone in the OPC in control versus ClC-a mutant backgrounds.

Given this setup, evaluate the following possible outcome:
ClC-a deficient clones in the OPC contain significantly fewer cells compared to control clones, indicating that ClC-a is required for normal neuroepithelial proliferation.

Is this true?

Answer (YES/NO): YES